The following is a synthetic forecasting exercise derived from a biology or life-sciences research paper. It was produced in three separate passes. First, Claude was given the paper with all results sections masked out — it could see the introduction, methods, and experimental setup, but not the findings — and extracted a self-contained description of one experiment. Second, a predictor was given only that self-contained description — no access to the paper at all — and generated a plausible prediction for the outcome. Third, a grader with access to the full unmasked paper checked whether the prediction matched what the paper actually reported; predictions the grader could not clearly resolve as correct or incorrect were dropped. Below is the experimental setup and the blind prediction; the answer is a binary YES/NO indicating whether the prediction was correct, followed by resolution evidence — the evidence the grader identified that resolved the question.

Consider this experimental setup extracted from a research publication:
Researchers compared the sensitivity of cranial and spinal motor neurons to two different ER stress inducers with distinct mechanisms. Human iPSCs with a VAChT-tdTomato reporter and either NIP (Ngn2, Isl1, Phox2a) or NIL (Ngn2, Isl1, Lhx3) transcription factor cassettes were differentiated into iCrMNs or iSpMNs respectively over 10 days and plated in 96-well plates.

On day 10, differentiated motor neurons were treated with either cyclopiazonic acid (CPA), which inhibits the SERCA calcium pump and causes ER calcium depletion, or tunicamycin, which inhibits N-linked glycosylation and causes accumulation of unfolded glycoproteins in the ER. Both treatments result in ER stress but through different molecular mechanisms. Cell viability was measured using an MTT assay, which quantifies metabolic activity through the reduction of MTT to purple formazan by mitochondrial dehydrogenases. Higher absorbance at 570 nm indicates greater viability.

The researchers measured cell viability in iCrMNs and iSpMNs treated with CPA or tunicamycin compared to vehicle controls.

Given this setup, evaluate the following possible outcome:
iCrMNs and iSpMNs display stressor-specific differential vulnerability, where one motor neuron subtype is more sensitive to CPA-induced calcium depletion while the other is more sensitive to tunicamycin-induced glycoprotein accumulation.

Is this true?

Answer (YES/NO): NO